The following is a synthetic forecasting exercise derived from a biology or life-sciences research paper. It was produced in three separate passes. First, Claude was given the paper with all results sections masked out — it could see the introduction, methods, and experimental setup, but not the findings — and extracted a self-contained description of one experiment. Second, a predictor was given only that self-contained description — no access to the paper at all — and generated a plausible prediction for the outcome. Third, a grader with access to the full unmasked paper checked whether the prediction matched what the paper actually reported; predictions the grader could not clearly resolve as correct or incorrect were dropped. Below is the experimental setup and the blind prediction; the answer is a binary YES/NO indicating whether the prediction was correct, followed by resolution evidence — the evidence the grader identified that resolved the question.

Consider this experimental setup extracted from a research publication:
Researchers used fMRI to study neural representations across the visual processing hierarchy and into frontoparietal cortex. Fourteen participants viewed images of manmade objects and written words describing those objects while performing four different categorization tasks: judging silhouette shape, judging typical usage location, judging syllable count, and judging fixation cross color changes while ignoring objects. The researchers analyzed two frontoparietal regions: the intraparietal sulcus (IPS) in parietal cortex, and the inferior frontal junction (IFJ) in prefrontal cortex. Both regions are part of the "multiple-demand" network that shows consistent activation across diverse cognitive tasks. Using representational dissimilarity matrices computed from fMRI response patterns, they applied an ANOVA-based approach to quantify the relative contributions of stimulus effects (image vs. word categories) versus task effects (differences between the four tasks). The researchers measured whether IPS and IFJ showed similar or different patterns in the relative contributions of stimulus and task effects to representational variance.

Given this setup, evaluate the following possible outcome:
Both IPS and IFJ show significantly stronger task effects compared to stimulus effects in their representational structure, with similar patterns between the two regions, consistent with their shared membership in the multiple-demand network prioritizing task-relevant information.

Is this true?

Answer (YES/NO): NO